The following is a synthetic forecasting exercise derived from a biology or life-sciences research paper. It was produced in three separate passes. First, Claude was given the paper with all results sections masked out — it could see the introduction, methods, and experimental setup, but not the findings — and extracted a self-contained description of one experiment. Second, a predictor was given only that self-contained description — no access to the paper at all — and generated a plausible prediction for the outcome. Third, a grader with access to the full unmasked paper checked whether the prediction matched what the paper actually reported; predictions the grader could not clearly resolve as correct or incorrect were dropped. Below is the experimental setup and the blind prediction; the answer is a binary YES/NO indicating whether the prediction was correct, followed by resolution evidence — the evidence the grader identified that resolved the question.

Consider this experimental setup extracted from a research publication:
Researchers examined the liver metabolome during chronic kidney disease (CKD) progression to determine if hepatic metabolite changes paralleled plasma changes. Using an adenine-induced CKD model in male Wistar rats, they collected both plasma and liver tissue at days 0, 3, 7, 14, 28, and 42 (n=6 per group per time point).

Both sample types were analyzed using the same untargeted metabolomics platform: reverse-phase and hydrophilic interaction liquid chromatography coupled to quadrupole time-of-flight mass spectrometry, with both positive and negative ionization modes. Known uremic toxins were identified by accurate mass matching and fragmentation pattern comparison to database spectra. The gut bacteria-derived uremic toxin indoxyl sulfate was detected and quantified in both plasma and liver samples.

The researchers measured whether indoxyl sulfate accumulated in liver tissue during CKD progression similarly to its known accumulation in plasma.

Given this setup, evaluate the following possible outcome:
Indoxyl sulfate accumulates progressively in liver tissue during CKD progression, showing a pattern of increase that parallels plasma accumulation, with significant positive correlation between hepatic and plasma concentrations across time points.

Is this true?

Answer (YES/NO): NO